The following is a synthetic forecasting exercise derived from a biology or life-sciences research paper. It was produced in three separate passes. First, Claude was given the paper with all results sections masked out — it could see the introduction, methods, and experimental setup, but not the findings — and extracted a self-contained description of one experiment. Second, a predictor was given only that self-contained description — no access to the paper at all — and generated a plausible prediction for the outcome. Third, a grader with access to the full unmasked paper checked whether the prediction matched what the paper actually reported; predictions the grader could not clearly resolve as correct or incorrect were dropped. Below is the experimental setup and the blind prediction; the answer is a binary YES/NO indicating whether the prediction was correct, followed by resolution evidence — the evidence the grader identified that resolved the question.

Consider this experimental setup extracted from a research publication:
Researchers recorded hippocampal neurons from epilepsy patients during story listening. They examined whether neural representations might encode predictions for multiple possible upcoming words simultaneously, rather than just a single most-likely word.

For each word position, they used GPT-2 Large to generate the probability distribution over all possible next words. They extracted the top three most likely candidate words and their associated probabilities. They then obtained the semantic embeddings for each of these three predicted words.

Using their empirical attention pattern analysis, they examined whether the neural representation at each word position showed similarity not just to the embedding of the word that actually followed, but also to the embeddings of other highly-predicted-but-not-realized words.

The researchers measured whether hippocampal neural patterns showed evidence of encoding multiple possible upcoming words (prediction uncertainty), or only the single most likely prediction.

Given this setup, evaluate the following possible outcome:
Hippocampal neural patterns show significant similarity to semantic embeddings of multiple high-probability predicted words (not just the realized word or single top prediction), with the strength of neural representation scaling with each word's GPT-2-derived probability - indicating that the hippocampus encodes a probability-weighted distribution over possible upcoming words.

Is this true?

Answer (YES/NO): YES